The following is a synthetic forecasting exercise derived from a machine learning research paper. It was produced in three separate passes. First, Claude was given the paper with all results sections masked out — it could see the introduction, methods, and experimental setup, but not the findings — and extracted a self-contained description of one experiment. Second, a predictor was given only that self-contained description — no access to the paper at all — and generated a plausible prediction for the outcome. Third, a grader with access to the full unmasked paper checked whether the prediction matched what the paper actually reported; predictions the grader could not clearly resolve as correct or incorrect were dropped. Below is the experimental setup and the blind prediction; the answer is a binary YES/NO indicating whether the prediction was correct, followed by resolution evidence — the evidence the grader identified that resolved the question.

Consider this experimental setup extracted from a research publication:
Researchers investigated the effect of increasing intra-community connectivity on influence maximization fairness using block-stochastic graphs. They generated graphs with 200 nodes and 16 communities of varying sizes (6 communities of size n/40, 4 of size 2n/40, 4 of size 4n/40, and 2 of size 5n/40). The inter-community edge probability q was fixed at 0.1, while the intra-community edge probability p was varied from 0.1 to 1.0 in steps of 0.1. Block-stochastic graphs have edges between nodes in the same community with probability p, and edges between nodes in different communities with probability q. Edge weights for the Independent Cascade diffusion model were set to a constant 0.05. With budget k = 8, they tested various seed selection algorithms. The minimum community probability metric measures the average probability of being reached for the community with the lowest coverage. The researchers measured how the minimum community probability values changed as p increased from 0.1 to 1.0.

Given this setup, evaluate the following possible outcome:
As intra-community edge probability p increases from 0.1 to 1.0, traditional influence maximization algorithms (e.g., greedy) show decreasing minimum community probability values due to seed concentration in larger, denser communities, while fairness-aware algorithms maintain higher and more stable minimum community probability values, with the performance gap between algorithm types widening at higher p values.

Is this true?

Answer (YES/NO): NO